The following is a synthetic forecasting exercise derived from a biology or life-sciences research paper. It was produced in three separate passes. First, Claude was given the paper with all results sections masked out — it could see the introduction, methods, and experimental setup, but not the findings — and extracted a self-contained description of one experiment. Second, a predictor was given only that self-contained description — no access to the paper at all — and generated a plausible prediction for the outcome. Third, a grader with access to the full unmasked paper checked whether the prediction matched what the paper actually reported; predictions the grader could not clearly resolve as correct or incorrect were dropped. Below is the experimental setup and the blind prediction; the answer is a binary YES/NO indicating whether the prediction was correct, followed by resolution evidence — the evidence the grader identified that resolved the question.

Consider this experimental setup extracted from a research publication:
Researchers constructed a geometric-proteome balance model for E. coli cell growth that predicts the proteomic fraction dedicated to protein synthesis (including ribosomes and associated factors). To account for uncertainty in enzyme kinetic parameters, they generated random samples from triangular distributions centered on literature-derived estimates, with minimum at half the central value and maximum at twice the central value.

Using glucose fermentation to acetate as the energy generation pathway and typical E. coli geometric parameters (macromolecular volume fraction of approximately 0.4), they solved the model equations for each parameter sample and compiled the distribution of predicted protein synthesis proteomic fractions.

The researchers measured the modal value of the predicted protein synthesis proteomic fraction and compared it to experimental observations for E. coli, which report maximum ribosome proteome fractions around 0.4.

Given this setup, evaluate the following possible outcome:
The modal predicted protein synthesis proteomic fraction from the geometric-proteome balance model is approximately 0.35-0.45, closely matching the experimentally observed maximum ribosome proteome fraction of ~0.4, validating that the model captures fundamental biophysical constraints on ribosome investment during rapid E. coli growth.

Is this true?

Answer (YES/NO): NO